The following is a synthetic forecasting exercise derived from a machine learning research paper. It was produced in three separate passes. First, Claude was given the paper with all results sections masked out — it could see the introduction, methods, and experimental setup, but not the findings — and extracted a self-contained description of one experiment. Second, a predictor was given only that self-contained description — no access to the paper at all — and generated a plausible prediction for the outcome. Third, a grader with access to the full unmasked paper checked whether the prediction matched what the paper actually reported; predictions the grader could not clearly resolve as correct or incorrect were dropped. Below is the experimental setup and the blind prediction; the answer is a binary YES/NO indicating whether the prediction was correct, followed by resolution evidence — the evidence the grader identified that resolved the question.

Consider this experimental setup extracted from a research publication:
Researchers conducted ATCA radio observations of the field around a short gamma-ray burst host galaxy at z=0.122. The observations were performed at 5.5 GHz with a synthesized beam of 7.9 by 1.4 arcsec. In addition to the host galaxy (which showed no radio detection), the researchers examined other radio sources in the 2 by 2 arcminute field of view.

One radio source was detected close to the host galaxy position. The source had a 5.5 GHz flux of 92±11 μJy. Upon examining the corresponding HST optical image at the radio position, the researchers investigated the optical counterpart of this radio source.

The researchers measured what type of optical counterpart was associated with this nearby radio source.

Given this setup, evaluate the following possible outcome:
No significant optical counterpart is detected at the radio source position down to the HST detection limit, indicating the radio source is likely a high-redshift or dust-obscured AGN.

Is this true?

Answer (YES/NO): NO